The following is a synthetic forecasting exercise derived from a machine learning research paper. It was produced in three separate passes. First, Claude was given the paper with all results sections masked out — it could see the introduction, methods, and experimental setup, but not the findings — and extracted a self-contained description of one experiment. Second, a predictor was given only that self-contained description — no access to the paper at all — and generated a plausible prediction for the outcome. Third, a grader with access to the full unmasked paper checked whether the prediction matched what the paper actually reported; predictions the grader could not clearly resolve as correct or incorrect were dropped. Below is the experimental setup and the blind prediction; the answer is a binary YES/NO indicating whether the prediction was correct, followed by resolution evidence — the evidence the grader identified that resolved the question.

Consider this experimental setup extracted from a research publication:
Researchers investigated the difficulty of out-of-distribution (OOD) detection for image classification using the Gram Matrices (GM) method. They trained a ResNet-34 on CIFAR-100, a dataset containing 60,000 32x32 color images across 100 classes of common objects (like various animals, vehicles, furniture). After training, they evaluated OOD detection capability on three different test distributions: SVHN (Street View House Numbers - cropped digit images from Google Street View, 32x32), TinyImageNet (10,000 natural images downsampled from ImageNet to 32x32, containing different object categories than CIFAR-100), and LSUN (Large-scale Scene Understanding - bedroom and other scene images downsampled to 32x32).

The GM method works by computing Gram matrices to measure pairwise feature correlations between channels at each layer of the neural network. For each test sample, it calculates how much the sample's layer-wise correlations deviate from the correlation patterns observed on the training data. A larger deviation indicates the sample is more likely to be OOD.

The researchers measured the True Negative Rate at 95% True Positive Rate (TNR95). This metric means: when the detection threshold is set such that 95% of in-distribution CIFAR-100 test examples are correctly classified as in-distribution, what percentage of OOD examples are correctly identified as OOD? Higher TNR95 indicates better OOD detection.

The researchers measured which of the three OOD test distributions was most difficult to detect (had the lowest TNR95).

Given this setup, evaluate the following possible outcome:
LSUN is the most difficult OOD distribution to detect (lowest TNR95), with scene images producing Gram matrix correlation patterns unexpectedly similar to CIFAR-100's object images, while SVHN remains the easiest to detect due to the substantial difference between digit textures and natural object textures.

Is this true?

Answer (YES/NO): NO